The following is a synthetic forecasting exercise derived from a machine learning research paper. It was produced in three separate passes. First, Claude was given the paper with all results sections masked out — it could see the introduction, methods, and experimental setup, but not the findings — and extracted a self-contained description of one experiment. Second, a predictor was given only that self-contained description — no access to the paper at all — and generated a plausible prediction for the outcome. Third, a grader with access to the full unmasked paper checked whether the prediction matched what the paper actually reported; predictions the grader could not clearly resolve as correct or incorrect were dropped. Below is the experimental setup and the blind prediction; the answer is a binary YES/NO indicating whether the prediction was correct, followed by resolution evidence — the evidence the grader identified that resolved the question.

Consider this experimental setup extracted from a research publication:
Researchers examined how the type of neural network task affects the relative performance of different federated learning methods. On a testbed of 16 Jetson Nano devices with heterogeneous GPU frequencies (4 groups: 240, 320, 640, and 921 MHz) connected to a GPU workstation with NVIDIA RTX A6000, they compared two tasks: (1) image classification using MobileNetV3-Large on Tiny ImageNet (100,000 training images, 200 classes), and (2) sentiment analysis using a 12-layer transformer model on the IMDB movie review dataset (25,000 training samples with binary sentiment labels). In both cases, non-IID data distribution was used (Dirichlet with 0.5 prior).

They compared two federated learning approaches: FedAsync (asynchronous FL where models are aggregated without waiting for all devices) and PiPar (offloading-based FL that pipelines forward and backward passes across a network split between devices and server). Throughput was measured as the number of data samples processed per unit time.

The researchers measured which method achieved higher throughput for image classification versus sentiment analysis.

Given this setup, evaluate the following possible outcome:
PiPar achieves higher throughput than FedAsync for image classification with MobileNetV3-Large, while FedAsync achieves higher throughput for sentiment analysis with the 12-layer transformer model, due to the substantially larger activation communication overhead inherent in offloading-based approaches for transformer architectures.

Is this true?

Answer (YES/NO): NO